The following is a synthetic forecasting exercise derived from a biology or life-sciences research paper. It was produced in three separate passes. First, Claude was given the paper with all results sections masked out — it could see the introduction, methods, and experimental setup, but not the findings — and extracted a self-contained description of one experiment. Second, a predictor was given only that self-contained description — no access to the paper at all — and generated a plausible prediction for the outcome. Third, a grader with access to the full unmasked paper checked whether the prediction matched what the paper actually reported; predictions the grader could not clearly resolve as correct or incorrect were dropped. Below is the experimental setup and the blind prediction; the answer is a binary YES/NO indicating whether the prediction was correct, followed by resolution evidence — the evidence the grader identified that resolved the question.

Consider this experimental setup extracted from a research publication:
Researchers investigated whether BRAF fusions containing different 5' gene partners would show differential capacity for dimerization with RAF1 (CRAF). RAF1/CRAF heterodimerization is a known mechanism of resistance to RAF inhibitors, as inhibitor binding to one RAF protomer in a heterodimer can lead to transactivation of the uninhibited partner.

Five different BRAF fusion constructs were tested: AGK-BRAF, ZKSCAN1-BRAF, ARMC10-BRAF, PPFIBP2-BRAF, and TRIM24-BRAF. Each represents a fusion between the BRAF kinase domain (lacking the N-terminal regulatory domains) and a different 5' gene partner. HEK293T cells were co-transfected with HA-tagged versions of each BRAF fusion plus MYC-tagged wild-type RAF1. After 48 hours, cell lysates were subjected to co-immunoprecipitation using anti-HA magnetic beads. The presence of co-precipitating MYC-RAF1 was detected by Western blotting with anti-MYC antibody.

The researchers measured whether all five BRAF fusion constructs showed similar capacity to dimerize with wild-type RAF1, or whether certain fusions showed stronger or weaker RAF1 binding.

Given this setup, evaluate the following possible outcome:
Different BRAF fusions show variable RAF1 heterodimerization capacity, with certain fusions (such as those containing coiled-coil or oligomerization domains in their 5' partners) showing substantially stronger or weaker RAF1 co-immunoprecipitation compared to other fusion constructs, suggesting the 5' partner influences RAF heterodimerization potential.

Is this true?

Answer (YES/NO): YES